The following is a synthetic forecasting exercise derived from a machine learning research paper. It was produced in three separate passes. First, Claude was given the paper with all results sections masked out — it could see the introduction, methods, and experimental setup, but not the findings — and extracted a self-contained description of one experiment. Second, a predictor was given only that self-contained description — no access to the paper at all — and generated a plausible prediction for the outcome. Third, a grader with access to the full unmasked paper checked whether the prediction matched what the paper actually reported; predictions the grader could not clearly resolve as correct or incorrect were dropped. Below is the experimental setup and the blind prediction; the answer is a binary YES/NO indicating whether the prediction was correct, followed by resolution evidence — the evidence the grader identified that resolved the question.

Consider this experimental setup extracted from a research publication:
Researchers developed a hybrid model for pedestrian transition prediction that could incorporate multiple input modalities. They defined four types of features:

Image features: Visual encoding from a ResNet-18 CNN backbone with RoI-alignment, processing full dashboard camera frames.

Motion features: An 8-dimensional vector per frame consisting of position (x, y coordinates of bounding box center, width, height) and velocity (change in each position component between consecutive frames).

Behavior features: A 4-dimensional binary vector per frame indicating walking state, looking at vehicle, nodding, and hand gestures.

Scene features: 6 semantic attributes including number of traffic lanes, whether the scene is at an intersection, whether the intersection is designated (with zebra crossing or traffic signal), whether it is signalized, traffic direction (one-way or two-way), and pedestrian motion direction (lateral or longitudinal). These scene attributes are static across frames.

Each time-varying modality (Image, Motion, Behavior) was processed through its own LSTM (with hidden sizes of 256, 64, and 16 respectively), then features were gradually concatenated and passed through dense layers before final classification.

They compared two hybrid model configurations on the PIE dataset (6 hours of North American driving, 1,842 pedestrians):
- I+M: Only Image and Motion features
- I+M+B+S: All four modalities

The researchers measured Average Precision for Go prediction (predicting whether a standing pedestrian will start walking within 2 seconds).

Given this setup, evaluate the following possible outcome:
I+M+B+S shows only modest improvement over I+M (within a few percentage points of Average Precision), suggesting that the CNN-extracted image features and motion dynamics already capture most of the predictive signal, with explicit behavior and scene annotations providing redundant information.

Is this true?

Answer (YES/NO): NO